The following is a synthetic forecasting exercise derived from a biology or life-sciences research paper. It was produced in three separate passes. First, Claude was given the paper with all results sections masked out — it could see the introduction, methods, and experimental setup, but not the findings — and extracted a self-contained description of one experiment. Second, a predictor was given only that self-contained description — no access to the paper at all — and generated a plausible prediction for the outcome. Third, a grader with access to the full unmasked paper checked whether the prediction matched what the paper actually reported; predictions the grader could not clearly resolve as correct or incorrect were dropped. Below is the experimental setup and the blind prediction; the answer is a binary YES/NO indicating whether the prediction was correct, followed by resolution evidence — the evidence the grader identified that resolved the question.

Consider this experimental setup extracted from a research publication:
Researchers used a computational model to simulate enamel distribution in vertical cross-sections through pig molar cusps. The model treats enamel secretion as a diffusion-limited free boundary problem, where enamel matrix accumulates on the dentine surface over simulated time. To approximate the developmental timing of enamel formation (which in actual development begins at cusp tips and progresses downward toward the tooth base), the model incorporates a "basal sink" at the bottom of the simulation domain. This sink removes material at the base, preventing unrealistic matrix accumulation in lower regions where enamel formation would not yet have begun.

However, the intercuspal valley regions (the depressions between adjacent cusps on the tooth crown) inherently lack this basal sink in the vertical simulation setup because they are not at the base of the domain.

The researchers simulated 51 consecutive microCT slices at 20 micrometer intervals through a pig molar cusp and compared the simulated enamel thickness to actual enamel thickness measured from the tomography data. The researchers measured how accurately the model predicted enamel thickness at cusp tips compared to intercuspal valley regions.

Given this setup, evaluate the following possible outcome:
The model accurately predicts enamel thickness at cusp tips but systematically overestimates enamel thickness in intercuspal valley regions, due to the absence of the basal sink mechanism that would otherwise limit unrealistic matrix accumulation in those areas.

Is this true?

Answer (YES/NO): YES